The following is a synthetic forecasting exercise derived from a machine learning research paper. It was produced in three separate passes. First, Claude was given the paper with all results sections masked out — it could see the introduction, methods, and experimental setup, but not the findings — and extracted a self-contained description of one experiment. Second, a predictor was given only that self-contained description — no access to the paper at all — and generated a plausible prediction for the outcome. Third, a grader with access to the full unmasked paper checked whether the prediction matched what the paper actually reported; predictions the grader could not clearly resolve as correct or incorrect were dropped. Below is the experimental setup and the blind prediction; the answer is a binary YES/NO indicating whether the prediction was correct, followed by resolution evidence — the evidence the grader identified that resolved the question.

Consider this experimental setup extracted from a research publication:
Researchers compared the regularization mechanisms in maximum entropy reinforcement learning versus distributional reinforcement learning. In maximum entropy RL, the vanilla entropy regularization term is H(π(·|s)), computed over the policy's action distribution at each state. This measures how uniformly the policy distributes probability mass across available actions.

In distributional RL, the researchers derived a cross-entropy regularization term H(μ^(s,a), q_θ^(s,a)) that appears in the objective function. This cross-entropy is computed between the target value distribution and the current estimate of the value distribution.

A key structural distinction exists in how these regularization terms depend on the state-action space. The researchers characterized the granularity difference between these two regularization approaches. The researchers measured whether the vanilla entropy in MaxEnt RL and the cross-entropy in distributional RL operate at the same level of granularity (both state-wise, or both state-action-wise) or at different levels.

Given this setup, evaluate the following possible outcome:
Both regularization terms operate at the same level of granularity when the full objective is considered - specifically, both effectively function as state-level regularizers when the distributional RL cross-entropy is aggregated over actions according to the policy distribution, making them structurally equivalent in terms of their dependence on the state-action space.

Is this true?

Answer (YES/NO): NO